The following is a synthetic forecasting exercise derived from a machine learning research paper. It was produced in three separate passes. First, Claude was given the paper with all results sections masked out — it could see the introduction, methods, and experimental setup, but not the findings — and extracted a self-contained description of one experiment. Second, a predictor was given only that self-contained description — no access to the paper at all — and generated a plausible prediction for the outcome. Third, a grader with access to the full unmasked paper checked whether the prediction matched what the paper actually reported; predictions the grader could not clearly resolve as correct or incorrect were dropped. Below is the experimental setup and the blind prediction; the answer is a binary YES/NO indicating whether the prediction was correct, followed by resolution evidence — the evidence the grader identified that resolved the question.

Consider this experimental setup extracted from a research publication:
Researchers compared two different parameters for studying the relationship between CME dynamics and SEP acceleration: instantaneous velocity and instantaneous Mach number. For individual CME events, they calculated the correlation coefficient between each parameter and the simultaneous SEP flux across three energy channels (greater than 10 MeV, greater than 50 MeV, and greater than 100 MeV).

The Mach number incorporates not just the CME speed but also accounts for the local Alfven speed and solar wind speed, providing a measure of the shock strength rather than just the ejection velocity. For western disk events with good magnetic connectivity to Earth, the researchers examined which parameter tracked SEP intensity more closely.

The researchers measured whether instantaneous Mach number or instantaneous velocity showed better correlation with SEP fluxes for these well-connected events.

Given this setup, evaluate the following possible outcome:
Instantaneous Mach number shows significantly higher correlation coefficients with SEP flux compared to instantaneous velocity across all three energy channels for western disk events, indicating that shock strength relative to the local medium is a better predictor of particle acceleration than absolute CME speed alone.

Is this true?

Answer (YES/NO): NO